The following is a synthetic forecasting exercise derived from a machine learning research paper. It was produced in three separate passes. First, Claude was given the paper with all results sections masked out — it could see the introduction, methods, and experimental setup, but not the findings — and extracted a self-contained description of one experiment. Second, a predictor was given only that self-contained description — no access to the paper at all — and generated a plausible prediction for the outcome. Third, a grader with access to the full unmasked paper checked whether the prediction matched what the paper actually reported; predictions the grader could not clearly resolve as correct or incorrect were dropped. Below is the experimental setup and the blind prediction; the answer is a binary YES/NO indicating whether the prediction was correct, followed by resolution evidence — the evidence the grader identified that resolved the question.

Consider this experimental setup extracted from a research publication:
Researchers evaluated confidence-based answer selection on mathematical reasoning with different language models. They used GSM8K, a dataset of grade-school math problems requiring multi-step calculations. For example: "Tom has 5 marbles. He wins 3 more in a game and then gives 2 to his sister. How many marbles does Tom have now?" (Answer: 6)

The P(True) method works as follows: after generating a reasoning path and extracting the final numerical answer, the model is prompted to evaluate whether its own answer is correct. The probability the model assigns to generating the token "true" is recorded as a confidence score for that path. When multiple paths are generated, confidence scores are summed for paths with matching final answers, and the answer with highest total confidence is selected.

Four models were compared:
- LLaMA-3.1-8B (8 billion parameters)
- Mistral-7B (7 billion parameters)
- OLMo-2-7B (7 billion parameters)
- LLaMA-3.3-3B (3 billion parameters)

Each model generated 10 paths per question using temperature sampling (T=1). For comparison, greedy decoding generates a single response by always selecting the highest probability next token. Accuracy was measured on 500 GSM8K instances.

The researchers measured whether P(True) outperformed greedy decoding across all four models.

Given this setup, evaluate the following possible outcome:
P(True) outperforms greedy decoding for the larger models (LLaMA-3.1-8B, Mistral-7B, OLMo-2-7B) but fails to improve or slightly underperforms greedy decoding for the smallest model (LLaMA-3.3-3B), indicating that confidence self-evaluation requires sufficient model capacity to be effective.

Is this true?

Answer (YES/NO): NO